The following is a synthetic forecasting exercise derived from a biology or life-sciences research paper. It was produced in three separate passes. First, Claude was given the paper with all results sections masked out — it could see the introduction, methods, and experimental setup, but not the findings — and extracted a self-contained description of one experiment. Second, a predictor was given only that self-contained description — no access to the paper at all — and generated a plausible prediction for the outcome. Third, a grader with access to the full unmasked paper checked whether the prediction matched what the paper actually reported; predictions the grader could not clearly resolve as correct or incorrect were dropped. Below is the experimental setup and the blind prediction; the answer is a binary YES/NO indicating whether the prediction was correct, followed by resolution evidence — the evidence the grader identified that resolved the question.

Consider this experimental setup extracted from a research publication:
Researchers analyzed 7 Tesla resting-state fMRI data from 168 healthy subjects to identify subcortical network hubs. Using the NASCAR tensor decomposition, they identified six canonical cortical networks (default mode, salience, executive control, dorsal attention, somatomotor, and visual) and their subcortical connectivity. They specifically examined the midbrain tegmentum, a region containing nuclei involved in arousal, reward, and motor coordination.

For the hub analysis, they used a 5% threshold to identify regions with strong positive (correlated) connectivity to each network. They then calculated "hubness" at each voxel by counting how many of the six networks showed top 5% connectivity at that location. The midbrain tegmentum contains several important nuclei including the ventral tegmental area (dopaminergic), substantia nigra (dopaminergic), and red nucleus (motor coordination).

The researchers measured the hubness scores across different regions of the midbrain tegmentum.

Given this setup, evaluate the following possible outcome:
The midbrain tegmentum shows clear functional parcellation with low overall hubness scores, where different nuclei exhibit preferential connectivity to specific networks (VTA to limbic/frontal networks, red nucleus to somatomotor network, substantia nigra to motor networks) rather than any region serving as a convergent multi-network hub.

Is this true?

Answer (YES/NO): NO